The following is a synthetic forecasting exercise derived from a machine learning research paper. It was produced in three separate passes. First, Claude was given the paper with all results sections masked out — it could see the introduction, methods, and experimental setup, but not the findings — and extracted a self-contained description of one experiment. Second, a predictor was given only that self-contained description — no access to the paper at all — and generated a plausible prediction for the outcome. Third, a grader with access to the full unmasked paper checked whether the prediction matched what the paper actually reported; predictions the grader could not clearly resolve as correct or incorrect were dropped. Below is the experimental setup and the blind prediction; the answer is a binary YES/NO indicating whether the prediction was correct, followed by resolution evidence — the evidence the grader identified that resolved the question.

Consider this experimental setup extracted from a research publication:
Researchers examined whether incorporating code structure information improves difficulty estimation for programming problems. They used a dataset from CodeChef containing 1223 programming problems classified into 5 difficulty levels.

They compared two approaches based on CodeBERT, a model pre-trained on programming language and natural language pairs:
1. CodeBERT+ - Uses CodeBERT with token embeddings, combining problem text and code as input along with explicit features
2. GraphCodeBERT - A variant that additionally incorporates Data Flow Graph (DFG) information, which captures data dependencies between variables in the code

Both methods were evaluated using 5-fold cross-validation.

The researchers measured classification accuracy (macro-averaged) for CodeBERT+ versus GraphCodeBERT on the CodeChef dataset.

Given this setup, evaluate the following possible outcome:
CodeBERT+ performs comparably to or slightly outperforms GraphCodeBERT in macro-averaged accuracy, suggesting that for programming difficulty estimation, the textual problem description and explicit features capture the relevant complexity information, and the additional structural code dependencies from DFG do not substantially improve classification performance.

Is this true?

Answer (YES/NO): YES